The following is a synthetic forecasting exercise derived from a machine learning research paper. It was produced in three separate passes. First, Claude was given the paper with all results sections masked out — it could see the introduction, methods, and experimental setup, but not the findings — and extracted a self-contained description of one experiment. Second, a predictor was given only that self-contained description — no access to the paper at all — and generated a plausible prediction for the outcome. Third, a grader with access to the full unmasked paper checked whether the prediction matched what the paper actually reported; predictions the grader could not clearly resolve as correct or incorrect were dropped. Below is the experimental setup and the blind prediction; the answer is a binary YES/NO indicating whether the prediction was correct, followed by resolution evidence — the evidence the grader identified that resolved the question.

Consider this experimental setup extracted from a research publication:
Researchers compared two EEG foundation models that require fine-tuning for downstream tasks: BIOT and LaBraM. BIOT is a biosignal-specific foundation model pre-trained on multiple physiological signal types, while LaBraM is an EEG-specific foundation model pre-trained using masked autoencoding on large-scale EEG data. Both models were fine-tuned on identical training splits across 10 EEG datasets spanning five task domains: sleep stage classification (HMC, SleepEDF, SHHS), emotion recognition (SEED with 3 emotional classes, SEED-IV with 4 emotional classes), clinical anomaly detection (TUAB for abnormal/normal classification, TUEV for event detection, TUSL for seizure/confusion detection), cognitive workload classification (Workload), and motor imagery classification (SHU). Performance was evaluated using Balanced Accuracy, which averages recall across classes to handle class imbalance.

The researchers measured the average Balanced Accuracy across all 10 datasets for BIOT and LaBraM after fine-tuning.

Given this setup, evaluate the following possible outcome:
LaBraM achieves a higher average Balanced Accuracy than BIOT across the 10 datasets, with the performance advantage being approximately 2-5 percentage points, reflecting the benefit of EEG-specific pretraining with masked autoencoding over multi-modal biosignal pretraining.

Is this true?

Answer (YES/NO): NO